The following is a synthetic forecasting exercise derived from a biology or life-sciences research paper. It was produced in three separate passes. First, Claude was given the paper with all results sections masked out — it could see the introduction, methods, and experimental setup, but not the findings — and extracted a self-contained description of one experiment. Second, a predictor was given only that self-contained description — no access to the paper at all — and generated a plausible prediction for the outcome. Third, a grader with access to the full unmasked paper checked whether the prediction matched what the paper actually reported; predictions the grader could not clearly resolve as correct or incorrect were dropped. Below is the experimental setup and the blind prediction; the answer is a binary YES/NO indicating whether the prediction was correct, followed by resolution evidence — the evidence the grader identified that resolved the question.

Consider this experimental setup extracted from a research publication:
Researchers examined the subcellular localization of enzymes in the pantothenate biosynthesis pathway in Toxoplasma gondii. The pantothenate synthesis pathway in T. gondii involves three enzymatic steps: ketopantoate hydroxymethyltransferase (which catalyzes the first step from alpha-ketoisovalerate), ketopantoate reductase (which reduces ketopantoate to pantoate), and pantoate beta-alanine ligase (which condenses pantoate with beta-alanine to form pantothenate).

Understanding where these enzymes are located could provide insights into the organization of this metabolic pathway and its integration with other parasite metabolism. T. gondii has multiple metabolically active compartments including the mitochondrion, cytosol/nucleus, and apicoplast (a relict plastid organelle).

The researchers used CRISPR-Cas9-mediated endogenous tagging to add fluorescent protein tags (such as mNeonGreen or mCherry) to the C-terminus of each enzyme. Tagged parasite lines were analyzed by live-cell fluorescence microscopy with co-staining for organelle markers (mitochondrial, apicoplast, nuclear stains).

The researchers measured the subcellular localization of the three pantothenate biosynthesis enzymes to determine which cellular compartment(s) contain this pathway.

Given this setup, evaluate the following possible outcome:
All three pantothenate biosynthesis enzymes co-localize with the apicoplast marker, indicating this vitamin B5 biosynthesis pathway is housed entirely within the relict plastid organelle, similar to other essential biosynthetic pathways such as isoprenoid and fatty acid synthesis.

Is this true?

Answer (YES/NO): NO